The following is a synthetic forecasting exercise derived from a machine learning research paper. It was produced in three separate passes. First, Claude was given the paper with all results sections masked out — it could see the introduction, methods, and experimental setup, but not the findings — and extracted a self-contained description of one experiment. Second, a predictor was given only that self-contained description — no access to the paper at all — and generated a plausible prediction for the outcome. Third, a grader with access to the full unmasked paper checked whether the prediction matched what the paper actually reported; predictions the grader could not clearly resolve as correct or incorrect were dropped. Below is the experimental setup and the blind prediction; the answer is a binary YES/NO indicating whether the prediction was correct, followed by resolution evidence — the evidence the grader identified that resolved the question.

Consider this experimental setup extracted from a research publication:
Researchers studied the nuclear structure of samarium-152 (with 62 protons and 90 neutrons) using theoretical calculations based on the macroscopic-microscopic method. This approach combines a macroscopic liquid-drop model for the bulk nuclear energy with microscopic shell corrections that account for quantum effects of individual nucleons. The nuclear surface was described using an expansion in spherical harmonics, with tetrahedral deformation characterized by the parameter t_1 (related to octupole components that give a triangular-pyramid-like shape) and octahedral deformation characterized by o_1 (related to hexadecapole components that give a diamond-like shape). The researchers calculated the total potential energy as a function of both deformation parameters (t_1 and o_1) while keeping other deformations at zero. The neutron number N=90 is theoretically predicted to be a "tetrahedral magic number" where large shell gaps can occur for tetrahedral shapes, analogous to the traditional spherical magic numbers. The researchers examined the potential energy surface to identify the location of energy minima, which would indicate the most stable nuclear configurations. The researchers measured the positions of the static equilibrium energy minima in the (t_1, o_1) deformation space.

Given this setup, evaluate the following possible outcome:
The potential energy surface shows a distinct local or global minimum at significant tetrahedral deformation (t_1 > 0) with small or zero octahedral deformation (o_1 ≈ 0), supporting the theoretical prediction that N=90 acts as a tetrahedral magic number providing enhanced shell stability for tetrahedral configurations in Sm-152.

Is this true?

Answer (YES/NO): NO